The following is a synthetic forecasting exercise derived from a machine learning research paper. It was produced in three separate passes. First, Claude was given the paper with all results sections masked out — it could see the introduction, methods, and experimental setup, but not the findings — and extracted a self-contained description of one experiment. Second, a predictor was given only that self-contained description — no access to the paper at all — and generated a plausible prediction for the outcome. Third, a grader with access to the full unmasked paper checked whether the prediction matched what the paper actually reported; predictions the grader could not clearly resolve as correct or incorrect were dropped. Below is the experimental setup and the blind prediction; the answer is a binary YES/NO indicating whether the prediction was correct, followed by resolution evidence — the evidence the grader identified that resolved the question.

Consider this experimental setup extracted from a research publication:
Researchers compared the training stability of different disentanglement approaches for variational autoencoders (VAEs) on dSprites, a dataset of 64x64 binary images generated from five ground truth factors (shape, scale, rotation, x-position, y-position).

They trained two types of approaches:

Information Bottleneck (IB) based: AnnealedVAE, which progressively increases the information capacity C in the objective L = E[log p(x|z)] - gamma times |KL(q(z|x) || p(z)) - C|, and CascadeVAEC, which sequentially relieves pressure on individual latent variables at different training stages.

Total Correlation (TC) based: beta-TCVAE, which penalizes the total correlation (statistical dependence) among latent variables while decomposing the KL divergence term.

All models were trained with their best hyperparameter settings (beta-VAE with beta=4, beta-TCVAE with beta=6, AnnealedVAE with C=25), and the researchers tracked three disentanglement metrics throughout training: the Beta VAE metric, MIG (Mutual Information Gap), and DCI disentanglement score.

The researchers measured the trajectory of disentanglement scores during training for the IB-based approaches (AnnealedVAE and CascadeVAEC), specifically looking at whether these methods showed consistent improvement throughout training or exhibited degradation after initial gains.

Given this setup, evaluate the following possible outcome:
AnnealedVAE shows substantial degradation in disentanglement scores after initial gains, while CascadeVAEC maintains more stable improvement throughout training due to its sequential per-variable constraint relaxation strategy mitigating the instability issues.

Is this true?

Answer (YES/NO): NO